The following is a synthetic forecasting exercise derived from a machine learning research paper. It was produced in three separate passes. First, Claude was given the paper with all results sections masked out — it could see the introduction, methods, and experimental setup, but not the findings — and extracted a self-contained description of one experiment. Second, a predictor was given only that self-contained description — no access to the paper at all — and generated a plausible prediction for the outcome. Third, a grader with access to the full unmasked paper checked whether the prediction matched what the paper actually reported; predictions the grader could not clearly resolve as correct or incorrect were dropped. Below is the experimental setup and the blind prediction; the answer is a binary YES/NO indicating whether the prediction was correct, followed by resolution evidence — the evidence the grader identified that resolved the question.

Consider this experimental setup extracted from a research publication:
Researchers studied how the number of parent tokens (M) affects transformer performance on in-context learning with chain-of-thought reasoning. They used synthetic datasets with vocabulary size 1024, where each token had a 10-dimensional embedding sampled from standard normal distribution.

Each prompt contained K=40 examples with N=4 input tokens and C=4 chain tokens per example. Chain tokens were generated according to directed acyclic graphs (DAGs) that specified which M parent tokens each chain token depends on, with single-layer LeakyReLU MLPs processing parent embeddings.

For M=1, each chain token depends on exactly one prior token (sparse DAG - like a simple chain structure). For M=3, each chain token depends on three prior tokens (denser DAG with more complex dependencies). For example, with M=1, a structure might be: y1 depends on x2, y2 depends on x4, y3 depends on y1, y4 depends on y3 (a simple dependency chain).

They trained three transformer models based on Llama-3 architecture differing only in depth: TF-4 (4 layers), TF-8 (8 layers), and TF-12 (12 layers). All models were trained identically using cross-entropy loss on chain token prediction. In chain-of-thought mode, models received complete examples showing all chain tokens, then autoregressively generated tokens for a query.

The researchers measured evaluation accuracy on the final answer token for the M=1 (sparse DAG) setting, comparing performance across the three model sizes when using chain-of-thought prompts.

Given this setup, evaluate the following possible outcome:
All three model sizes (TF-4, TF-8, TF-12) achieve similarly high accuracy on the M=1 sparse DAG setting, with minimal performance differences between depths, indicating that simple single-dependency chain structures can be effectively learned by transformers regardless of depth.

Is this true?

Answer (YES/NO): NO